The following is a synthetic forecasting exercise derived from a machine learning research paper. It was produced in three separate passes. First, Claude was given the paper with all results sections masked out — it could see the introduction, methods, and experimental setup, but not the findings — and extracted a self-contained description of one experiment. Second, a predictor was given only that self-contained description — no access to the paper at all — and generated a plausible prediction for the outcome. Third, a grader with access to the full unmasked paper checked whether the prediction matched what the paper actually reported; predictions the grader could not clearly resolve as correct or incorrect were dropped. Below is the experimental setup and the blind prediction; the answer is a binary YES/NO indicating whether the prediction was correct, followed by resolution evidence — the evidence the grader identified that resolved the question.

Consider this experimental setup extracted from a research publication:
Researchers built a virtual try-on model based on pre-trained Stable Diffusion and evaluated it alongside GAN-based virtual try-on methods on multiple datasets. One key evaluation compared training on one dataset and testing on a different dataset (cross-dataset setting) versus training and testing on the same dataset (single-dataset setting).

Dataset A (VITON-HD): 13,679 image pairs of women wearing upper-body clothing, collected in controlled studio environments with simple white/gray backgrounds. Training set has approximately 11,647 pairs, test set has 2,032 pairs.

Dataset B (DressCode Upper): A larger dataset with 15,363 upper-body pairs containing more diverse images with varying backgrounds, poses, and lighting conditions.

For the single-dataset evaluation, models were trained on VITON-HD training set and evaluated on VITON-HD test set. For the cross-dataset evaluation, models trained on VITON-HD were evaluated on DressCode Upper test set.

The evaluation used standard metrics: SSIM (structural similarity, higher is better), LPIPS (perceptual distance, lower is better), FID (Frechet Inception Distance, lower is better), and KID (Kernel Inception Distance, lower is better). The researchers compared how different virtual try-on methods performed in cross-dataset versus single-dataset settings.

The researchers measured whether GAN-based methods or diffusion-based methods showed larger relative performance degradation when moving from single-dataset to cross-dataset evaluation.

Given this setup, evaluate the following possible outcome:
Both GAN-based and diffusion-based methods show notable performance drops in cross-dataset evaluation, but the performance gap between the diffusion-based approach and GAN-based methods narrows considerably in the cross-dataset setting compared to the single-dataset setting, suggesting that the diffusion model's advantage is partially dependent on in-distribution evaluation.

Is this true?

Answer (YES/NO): NO